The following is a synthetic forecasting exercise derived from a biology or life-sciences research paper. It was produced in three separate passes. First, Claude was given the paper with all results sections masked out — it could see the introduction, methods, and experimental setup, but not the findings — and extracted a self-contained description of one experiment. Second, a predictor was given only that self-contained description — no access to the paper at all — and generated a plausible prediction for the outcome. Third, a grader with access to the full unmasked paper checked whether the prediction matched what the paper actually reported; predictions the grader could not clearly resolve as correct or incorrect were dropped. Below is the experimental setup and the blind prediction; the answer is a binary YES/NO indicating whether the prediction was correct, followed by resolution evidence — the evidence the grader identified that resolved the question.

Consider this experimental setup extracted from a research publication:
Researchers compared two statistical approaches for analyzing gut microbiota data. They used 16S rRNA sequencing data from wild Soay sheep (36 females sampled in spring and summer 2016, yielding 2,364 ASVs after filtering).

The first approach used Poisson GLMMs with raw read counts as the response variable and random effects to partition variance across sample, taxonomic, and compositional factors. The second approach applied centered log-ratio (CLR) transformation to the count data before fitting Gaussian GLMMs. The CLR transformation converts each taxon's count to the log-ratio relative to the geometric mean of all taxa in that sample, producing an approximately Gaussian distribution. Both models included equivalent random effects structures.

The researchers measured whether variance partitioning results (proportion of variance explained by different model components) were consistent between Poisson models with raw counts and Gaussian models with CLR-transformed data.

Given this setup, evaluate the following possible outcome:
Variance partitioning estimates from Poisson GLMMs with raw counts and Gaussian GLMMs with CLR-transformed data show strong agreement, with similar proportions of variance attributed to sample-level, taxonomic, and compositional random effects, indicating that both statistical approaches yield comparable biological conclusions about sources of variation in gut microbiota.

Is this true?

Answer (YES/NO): YES